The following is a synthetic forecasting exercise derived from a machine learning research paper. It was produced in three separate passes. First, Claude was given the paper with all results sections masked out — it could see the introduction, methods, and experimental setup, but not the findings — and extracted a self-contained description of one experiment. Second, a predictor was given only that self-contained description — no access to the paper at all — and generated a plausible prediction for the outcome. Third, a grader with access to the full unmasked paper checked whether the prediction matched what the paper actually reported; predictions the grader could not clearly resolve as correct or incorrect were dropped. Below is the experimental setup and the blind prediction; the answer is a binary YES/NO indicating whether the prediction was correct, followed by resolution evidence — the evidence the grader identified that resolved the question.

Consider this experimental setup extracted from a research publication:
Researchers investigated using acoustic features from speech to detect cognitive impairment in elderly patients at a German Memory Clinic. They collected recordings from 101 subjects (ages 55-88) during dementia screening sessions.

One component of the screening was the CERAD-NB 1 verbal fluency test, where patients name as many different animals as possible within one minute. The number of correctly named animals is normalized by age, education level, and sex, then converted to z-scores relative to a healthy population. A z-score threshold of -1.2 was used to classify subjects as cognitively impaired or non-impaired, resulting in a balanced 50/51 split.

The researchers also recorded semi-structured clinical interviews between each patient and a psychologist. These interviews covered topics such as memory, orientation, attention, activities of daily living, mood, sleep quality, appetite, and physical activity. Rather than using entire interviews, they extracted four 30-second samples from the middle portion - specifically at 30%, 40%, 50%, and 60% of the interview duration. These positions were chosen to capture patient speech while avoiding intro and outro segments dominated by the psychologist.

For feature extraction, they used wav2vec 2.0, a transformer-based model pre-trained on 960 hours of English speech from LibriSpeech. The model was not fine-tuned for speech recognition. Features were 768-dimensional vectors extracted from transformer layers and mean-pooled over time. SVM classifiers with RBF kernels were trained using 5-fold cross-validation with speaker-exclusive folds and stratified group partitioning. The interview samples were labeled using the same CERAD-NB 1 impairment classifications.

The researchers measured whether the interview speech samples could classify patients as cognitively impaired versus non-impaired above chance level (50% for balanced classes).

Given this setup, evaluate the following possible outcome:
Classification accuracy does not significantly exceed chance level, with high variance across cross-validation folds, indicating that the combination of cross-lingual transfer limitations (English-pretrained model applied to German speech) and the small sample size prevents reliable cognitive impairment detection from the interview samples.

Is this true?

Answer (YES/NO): NO